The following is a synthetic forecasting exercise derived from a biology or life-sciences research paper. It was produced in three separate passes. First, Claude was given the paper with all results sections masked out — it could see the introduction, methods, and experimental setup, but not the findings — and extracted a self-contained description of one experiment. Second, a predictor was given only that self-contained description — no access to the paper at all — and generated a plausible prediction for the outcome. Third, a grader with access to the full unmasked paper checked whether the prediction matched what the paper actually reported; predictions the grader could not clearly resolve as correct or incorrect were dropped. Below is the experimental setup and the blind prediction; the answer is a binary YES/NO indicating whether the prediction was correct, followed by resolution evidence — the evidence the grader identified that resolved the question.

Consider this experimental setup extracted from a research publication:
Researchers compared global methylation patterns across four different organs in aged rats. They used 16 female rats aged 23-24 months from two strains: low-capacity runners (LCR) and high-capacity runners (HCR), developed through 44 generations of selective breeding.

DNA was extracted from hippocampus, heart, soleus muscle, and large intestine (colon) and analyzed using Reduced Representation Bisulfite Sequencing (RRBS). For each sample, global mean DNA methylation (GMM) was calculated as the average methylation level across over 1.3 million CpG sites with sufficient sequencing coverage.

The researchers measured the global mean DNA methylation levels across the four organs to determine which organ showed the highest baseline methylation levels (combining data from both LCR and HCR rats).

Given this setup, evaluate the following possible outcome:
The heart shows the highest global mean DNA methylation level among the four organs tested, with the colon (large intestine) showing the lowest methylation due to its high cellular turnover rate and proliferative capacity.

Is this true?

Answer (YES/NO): NO